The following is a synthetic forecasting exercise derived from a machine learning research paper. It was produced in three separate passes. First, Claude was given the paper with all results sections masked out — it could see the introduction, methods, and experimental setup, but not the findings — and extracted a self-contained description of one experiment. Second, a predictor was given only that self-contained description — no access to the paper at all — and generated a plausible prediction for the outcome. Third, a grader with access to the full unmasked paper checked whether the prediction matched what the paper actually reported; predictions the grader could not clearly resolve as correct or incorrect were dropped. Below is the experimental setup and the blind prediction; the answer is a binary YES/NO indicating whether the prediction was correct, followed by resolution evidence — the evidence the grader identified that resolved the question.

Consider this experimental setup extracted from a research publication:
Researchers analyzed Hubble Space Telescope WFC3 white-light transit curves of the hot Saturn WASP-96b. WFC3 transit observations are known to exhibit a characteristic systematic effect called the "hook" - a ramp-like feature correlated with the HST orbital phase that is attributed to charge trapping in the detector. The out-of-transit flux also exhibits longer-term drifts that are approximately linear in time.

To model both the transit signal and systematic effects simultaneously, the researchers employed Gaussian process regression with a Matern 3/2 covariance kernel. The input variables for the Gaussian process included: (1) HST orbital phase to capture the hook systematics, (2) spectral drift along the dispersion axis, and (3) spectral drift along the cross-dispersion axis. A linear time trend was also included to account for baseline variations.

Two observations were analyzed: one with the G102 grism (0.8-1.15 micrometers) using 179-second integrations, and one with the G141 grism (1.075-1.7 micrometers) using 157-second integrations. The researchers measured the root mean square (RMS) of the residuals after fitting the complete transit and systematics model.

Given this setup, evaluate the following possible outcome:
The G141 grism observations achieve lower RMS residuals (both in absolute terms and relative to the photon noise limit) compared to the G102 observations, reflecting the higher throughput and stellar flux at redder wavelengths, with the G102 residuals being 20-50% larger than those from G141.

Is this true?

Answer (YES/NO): NO